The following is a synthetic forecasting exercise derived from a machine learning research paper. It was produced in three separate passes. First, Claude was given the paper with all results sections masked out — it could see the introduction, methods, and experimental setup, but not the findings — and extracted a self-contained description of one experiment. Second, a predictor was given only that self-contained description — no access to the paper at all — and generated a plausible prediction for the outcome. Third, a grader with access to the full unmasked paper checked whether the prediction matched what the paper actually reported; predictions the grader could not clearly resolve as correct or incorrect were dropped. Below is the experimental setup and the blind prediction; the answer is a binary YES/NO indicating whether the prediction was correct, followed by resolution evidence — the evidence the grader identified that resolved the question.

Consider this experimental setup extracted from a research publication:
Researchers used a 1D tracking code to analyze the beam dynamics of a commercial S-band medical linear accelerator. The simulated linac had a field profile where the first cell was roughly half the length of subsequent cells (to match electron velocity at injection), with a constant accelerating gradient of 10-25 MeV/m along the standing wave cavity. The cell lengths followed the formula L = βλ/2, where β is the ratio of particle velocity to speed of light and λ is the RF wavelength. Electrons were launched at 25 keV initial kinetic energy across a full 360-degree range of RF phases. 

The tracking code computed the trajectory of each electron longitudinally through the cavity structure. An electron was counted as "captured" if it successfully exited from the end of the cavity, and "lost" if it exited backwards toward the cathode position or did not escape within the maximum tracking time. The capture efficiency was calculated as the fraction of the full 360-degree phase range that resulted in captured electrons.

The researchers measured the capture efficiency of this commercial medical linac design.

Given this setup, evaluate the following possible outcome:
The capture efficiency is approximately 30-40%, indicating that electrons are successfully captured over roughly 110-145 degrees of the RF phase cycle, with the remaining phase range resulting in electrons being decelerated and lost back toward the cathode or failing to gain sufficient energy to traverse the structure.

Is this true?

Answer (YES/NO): NO